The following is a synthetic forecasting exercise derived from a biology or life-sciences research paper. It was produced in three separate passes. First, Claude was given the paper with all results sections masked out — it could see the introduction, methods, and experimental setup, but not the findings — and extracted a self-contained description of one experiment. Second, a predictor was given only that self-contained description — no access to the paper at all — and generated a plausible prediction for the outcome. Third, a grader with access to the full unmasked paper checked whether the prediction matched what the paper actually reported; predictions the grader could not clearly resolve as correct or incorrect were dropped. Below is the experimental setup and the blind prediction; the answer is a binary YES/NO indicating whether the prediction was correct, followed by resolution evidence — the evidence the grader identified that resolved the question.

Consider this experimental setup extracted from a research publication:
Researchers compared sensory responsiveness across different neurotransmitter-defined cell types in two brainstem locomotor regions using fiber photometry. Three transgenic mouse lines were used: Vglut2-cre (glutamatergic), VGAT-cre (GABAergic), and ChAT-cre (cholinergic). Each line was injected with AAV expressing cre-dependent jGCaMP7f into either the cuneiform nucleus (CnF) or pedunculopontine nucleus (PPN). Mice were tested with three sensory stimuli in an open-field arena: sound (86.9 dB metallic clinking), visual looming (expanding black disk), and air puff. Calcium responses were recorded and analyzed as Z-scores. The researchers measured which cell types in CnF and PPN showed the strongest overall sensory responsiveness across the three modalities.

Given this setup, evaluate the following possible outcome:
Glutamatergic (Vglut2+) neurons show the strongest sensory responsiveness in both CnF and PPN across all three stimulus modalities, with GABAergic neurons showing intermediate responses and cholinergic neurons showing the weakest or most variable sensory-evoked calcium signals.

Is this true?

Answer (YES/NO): NO